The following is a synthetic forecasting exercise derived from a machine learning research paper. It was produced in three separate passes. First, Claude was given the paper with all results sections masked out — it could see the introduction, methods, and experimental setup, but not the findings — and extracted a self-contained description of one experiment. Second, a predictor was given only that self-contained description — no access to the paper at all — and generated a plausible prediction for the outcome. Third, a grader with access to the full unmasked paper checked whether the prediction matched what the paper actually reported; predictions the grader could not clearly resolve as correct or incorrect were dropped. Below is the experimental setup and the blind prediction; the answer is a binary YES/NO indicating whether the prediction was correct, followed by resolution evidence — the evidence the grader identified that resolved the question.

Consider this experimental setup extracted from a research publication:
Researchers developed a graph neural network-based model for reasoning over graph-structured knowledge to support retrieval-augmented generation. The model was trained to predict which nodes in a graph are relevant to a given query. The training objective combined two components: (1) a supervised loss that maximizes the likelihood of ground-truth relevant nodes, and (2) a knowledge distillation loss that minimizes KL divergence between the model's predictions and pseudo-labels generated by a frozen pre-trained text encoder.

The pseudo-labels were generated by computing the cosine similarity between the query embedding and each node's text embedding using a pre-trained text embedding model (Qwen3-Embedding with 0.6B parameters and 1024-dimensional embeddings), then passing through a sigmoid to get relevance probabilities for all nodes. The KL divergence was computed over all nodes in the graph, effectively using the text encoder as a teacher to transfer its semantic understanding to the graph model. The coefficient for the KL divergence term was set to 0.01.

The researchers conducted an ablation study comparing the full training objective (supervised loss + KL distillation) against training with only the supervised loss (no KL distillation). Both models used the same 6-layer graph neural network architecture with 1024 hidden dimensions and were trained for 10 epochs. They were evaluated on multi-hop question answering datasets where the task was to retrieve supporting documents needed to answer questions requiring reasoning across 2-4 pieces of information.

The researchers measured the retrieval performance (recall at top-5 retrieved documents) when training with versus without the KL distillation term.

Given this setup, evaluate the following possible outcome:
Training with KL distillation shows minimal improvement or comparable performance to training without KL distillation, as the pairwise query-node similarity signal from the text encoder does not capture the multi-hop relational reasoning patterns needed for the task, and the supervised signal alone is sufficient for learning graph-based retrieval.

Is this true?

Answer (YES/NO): NO